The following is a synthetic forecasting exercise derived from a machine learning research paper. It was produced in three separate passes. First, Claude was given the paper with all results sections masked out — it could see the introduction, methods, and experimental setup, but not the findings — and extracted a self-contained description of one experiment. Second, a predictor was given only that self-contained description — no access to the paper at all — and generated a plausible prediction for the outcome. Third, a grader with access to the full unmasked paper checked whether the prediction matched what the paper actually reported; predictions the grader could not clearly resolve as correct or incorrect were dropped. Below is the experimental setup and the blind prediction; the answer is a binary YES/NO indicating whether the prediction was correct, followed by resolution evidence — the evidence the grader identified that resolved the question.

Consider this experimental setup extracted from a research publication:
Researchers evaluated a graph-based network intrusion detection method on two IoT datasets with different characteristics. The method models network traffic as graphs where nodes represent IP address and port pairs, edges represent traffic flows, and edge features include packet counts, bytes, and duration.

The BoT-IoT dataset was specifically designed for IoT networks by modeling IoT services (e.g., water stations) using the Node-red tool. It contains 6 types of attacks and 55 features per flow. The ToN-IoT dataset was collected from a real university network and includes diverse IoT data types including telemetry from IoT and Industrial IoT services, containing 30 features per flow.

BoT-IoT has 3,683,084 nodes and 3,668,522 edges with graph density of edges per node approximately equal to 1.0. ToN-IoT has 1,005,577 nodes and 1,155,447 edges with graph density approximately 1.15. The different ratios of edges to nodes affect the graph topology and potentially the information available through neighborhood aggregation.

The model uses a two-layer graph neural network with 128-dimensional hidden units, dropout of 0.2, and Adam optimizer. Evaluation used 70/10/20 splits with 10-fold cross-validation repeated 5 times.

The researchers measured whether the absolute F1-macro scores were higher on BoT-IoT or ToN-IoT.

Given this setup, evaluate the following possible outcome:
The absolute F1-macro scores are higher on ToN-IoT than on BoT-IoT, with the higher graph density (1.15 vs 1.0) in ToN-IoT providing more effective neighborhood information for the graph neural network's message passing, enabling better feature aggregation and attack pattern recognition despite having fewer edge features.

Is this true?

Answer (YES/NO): NO